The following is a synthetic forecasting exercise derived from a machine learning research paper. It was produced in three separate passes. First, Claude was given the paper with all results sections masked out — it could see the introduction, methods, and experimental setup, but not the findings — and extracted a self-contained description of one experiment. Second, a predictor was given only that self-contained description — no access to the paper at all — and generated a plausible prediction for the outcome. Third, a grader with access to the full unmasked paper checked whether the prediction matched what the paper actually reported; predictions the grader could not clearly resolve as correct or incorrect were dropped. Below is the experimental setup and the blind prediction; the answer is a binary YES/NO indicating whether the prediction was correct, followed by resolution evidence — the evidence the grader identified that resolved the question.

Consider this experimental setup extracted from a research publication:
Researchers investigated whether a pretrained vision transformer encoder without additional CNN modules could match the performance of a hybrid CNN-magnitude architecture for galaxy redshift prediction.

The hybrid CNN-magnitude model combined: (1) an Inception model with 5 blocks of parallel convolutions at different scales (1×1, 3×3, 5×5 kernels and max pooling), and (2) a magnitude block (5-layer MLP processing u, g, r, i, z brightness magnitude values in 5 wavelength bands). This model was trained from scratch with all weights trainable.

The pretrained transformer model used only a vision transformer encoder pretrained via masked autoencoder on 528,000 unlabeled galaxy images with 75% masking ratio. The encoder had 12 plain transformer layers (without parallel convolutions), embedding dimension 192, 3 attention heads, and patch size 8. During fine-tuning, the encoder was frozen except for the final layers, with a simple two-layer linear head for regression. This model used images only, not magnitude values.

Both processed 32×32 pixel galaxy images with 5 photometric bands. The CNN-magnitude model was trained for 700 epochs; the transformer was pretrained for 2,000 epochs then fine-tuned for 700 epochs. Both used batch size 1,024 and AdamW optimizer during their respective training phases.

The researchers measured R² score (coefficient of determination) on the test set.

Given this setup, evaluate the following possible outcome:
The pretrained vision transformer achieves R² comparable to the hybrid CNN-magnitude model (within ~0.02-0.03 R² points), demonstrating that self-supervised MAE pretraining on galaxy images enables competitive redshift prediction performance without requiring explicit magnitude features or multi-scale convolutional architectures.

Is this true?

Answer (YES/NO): NO